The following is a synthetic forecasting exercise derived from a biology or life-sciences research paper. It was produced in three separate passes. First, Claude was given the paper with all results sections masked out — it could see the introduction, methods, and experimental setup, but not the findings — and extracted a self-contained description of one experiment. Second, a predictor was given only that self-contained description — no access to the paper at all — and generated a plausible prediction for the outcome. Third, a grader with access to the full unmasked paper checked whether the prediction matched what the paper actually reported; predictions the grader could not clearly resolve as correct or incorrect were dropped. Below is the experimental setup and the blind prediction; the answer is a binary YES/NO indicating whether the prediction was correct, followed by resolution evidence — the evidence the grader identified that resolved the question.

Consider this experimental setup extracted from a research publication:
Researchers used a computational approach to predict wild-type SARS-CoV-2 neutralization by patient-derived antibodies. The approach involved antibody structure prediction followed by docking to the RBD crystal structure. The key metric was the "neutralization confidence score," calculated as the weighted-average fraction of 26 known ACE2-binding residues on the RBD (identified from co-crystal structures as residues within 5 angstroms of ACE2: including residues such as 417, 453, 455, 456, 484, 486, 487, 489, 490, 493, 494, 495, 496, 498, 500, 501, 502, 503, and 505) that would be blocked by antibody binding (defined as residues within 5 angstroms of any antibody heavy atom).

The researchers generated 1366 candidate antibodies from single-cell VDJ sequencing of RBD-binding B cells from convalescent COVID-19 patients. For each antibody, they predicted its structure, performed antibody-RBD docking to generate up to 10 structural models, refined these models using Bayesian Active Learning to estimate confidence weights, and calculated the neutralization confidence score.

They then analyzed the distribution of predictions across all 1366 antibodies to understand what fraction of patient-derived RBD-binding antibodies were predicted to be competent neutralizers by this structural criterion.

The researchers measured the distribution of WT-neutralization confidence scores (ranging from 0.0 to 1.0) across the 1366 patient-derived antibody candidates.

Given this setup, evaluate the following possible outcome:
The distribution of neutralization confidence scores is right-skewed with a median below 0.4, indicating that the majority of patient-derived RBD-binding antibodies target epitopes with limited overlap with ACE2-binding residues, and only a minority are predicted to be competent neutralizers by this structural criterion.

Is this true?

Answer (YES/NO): YES